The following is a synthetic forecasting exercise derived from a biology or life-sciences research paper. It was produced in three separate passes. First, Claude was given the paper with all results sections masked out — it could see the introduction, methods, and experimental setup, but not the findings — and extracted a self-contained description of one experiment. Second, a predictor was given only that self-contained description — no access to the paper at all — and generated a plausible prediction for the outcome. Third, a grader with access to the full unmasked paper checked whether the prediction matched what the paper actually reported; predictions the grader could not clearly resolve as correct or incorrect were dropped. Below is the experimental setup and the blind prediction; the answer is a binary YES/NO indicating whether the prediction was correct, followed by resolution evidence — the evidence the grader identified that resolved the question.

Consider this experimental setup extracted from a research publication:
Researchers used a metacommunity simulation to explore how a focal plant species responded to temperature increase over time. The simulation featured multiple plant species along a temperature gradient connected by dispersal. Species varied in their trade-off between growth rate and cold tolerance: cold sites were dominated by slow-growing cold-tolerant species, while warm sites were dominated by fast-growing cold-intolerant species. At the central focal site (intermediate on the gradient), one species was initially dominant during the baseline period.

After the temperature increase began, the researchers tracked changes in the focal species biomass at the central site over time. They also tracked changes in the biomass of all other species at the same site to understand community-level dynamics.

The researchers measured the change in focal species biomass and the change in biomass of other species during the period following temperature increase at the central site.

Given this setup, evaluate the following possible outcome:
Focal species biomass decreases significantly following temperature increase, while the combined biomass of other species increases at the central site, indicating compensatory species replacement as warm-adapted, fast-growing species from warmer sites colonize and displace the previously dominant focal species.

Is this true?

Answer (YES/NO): YES